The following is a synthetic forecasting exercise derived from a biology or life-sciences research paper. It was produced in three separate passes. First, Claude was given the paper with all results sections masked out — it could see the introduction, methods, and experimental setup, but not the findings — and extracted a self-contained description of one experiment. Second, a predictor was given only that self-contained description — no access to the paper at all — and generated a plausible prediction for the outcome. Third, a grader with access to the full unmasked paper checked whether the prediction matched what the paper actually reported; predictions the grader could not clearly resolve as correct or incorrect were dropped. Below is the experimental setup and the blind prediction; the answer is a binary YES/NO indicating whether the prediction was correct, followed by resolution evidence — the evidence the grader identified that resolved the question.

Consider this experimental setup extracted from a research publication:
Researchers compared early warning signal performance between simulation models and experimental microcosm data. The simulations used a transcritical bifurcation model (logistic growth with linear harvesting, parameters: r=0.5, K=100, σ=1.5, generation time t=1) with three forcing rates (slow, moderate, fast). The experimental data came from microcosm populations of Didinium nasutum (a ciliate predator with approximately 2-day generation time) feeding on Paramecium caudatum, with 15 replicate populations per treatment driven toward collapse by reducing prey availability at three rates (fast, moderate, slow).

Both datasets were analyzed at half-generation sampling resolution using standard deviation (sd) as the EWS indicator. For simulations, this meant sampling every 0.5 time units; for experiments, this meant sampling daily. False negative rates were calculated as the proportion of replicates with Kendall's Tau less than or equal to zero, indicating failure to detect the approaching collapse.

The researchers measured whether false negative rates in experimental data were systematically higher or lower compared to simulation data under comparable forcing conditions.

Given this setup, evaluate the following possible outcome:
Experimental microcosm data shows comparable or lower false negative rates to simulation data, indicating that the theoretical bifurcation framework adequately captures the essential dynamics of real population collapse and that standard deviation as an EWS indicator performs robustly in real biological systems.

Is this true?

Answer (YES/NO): NO